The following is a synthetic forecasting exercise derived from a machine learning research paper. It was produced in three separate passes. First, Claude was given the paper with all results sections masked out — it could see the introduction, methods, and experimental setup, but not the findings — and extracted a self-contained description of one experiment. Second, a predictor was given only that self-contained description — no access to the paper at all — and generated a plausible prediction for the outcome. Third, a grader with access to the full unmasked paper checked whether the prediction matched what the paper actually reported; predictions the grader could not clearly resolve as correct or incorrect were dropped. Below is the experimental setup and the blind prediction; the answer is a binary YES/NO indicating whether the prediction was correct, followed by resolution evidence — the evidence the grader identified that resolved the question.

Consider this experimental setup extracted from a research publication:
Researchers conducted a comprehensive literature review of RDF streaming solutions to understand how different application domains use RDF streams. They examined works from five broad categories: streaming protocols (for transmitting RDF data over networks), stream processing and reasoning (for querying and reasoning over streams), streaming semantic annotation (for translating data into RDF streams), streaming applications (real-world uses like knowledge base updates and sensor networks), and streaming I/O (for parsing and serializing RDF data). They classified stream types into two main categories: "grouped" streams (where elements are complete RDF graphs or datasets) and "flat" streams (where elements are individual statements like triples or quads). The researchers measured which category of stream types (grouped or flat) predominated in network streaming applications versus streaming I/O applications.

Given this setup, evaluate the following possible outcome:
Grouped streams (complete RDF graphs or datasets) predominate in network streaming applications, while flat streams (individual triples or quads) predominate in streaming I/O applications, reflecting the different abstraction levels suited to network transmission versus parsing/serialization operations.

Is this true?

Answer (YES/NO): YES